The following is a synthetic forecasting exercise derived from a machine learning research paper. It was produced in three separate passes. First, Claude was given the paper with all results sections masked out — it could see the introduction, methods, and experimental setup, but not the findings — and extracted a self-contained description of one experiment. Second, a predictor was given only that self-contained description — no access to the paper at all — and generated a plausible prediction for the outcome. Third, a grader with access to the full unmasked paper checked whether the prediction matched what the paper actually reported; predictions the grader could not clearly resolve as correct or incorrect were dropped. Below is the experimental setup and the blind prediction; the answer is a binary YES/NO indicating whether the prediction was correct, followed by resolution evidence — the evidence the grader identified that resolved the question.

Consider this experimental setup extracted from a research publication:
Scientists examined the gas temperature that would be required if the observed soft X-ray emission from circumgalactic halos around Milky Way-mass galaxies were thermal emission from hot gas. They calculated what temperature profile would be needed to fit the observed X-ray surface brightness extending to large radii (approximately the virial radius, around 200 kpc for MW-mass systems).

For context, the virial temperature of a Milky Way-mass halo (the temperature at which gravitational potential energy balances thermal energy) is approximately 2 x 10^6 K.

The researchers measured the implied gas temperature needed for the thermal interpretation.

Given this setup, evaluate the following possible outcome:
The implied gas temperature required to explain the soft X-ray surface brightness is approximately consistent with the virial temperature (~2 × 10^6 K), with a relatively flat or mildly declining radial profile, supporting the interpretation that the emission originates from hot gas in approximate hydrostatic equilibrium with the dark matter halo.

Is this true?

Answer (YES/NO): NO